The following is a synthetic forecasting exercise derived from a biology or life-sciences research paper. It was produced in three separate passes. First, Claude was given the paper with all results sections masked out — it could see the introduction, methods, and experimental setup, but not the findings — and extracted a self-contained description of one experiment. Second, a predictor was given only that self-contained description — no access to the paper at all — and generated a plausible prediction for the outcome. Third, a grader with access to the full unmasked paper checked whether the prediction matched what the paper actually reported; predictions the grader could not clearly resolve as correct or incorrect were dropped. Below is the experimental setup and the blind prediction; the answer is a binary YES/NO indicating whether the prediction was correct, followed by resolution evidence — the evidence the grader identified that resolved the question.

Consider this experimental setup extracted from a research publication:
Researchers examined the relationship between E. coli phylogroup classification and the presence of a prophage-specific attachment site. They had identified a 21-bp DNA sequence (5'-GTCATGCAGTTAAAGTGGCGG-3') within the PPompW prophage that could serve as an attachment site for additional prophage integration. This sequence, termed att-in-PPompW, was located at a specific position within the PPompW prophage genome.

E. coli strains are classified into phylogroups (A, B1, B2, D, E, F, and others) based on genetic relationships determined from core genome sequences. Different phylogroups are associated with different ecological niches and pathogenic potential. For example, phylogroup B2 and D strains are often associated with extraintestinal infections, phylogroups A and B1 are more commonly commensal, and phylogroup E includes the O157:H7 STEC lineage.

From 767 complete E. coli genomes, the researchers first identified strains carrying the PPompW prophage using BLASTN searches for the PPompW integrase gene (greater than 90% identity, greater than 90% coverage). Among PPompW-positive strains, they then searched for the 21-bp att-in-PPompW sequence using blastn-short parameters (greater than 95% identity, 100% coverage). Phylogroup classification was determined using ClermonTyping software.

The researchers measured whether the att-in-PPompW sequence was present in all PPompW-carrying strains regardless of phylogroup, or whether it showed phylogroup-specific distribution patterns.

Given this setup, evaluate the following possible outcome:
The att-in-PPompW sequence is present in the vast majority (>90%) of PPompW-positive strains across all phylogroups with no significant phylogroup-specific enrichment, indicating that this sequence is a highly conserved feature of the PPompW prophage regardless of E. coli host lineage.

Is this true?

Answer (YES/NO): NO